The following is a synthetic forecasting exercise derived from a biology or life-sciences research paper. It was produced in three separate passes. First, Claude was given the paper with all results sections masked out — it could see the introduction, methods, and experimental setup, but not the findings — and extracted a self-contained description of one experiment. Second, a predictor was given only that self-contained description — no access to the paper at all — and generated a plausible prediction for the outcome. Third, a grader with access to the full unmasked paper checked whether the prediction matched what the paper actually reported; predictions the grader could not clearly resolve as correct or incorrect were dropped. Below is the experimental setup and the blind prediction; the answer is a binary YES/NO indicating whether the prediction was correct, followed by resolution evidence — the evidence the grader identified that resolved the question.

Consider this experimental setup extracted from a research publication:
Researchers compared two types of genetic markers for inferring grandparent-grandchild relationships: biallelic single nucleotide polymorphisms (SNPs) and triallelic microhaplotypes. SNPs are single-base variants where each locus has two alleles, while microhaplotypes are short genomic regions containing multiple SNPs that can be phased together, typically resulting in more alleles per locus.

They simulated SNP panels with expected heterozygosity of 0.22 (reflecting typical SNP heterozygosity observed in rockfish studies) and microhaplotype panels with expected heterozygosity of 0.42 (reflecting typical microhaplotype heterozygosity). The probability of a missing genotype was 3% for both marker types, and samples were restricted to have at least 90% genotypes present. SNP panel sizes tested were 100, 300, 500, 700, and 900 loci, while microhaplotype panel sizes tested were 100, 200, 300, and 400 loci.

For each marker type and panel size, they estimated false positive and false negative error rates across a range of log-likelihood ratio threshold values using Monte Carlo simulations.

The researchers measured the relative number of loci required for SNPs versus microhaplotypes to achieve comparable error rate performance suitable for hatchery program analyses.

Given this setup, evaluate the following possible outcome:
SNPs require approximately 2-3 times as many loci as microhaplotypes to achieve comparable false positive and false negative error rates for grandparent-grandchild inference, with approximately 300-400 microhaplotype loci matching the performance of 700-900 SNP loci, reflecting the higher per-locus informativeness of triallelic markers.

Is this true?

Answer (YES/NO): YES